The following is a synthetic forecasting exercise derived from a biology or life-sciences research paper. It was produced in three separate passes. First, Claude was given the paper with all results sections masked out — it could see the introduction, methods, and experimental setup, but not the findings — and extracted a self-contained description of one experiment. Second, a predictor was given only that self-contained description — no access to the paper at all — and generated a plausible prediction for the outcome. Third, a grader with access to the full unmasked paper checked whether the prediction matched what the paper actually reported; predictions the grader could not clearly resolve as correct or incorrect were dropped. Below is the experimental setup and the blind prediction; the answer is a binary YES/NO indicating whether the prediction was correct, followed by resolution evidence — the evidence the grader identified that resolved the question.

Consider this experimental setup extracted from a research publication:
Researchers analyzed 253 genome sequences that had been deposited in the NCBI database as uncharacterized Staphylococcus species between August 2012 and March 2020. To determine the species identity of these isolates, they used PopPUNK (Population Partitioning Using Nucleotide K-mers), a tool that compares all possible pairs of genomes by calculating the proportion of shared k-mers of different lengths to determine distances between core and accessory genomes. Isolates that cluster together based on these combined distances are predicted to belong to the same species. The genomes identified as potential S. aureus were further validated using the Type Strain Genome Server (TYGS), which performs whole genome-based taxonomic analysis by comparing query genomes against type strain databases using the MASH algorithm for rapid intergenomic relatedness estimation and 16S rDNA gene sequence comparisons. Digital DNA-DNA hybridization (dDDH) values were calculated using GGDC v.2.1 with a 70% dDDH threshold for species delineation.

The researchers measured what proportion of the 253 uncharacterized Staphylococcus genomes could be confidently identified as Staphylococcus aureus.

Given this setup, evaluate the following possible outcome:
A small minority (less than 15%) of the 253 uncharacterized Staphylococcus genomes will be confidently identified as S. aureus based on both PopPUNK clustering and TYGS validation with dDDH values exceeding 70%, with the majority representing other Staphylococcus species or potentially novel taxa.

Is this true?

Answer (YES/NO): NO